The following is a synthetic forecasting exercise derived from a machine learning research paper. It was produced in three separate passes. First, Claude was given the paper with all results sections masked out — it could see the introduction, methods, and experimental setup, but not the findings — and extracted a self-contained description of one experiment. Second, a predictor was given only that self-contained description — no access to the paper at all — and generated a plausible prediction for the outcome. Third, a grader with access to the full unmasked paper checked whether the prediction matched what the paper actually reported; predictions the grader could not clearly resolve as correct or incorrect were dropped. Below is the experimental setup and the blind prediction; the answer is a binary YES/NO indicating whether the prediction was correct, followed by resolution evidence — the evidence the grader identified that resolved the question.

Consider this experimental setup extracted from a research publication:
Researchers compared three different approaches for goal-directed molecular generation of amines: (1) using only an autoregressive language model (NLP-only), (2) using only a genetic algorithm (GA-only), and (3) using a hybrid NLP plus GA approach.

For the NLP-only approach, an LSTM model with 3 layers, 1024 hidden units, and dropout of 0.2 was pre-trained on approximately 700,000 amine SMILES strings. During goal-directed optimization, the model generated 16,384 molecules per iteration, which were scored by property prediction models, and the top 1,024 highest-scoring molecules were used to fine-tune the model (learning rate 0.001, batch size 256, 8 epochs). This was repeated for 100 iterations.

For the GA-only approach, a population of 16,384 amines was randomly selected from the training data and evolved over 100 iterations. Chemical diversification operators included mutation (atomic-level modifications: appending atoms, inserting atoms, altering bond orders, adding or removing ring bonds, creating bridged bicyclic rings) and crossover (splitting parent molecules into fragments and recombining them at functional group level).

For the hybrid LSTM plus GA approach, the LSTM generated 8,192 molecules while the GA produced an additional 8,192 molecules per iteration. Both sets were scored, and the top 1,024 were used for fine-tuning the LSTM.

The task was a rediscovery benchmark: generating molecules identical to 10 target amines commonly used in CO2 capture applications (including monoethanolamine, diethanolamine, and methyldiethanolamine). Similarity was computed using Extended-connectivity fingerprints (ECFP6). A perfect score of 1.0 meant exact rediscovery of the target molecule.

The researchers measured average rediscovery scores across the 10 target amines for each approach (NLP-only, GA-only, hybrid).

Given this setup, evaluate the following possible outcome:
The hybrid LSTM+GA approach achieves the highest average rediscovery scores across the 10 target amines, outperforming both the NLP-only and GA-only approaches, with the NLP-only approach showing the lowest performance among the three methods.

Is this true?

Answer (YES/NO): NO